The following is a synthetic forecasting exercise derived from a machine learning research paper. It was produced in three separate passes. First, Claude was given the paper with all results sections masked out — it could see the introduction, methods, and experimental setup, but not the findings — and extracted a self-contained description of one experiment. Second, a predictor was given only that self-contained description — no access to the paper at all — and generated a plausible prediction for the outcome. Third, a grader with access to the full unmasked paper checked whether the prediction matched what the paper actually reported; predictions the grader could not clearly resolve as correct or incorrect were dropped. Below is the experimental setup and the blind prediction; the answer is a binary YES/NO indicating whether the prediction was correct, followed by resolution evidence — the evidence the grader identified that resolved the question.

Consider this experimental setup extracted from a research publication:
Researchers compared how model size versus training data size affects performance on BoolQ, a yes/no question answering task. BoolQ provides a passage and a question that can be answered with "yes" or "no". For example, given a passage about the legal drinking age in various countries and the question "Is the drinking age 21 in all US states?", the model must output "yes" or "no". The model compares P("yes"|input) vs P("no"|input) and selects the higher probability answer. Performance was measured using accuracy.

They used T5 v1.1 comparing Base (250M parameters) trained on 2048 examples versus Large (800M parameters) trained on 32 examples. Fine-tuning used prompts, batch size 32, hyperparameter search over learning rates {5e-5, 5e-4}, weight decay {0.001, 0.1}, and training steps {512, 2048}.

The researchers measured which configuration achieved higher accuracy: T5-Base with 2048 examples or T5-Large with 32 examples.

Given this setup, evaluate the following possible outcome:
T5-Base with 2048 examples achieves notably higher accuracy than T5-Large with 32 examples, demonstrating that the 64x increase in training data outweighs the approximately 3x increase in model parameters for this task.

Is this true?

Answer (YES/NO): YES